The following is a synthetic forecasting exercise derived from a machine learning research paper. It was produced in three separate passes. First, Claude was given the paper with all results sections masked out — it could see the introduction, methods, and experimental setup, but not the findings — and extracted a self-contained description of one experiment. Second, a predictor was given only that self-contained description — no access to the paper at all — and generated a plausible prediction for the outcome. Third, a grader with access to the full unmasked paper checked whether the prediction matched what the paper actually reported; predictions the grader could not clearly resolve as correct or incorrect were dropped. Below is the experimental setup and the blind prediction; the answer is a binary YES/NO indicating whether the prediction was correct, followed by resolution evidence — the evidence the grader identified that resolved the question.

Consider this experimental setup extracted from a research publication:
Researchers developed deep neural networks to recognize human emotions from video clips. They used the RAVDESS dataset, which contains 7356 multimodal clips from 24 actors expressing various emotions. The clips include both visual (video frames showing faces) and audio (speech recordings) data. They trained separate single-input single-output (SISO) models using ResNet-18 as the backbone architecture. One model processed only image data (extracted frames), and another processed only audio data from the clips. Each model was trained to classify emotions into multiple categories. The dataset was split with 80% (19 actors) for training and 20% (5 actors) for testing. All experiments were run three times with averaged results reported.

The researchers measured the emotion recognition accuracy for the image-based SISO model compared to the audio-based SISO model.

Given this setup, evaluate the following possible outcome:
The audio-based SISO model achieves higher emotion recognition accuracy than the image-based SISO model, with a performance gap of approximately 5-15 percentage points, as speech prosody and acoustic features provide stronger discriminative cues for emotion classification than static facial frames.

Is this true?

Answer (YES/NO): NO